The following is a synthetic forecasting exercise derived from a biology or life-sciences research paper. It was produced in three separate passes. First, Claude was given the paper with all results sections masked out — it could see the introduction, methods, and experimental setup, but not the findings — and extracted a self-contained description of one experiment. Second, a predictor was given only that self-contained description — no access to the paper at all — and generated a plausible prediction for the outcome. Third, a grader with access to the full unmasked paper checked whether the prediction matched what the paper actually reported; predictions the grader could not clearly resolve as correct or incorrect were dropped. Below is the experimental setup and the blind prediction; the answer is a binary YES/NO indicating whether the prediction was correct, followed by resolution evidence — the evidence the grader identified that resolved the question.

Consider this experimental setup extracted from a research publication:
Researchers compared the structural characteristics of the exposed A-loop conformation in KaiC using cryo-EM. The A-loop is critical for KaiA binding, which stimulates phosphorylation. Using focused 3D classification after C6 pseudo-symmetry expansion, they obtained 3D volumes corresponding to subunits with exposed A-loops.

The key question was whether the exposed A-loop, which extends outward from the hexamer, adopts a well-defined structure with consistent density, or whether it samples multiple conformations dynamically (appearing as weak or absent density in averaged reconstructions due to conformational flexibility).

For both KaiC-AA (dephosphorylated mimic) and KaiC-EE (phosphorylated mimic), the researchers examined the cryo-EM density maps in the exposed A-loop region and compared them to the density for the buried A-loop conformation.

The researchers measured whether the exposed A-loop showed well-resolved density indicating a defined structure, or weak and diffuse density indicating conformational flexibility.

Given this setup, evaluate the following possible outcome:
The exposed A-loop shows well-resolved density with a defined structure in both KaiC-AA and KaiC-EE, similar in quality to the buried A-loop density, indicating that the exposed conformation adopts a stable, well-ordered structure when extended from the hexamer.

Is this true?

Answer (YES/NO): NO